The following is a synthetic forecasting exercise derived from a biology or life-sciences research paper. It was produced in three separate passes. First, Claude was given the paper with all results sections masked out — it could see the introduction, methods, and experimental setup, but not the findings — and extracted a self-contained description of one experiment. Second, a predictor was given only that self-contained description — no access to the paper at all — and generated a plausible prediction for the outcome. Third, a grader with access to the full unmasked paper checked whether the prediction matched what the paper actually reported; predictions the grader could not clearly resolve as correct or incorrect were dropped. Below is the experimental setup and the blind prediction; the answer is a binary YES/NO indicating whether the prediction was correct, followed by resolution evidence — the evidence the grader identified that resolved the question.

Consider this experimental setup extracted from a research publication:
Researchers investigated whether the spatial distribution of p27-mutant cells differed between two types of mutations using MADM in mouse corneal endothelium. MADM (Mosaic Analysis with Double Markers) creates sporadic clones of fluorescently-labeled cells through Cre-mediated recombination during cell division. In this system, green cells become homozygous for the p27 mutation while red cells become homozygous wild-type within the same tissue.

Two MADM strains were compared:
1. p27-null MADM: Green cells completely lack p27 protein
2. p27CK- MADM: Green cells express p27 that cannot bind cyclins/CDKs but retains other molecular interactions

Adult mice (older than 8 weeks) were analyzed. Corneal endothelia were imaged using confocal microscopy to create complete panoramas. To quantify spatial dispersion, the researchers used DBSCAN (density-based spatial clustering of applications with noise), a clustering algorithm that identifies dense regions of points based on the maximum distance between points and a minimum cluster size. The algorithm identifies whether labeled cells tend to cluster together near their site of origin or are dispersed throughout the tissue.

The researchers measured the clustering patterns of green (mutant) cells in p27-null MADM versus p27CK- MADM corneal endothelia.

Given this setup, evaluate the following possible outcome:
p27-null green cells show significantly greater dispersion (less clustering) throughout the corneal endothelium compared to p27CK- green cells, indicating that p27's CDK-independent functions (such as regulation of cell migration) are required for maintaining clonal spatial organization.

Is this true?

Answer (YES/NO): NO